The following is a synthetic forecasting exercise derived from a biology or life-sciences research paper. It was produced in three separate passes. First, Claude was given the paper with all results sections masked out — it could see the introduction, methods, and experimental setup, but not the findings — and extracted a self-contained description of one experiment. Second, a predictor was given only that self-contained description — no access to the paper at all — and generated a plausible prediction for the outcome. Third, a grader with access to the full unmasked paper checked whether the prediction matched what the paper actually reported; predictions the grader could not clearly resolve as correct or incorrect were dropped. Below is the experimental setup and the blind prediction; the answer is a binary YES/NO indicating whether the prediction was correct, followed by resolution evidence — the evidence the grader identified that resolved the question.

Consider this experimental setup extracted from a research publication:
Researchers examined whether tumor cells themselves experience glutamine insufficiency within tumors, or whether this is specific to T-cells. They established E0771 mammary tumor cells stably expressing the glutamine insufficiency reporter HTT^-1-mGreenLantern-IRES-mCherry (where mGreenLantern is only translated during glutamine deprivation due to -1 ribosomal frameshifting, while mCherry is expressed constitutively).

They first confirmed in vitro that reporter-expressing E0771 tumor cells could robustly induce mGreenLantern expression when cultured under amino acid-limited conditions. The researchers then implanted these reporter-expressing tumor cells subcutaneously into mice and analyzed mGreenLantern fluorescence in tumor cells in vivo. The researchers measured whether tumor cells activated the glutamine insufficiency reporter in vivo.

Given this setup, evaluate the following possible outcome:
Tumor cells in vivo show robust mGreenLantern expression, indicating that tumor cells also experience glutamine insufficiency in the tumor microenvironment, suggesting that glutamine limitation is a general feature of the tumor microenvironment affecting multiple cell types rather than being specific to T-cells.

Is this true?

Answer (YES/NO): NO